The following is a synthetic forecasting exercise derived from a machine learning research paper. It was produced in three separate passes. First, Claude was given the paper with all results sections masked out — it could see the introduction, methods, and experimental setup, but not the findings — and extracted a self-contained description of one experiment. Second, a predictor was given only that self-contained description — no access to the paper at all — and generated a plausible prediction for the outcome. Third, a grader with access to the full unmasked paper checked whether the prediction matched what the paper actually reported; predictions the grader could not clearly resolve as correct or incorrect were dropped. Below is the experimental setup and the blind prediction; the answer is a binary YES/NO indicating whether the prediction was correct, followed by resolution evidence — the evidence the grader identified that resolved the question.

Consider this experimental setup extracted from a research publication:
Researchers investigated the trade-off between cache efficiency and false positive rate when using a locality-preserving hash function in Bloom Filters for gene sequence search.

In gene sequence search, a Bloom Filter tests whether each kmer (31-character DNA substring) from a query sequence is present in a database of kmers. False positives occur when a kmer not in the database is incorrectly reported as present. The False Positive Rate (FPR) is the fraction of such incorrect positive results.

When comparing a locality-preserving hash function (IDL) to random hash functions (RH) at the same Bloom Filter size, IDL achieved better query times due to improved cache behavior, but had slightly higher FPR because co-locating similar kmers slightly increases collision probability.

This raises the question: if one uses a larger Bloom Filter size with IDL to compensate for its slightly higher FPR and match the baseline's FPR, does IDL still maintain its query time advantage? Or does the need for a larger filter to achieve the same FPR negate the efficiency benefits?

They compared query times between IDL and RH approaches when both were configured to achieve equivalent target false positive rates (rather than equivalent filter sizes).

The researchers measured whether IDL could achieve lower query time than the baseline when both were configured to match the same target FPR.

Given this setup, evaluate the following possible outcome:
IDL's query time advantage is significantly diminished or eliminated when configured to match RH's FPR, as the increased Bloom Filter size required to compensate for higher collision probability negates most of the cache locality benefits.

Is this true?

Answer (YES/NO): NO